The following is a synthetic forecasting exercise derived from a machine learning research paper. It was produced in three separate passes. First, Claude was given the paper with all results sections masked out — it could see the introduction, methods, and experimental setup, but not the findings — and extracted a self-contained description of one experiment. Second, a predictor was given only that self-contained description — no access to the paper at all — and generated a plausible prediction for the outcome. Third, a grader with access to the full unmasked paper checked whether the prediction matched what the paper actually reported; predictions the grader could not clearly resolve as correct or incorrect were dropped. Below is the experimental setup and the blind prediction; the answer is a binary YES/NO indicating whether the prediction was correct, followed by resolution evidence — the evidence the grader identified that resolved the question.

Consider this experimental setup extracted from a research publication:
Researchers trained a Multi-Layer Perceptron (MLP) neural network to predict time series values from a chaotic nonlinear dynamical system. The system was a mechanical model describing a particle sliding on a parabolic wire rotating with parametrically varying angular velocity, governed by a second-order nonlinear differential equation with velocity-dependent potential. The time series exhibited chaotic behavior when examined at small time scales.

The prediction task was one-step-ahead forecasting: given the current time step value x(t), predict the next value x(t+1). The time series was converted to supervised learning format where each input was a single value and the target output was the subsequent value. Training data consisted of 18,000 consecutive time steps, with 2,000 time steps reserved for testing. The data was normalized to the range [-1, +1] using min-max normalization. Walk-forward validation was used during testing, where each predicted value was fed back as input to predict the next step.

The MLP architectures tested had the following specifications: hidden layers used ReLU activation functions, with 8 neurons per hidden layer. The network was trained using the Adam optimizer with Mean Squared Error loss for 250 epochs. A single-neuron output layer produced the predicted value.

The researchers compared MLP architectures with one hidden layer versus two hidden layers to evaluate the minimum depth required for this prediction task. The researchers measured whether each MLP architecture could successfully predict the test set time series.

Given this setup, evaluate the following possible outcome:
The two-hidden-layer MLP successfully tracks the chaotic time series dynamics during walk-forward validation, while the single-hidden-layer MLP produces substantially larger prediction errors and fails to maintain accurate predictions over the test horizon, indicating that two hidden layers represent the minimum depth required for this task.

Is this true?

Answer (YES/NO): YES